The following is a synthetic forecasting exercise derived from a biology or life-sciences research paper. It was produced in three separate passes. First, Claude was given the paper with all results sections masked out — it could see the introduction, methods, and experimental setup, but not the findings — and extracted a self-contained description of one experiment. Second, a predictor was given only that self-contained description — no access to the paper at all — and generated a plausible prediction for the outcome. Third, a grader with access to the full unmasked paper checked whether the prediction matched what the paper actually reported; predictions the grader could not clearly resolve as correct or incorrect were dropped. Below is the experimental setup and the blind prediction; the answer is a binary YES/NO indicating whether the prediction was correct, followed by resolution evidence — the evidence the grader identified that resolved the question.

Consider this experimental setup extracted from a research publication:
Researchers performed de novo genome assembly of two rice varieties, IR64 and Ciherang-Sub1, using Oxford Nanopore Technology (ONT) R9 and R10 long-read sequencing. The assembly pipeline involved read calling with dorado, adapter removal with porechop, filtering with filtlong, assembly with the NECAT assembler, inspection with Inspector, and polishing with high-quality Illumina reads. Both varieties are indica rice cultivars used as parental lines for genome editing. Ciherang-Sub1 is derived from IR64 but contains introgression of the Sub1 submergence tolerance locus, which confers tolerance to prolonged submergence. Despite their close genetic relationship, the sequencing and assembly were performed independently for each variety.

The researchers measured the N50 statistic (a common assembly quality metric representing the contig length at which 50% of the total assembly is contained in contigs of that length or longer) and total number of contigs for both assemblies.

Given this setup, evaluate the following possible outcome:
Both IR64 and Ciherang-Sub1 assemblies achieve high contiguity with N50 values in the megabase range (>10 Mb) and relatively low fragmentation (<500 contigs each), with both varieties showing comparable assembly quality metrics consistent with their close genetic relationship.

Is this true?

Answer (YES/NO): NO